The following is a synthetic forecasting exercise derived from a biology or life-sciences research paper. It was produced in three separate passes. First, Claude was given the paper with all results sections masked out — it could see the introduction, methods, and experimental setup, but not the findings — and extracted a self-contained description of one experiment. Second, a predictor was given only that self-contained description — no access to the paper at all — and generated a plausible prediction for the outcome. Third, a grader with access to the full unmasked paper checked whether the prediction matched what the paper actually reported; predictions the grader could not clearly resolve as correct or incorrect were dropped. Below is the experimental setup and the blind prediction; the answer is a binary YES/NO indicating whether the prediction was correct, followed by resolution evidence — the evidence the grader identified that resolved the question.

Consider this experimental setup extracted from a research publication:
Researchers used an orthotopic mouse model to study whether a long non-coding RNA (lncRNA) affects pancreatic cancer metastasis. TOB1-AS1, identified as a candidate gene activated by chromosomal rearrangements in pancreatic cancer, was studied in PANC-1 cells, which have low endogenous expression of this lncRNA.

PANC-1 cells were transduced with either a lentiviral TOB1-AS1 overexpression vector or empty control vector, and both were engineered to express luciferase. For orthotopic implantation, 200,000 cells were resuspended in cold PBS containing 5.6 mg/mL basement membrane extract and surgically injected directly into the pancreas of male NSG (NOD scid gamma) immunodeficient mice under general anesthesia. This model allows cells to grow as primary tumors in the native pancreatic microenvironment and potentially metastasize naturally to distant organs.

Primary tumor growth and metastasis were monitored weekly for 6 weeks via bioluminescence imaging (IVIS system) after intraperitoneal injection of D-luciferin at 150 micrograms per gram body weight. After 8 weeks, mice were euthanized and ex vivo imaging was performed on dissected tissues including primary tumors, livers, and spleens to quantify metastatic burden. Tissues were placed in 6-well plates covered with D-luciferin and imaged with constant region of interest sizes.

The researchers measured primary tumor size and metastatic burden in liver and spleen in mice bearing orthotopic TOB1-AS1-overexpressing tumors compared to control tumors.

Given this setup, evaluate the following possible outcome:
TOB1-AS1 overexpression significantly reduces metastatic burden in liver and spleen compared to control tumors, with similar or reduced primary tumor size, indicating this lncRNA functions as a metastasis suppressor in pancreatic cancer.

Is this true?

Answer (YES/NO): NO